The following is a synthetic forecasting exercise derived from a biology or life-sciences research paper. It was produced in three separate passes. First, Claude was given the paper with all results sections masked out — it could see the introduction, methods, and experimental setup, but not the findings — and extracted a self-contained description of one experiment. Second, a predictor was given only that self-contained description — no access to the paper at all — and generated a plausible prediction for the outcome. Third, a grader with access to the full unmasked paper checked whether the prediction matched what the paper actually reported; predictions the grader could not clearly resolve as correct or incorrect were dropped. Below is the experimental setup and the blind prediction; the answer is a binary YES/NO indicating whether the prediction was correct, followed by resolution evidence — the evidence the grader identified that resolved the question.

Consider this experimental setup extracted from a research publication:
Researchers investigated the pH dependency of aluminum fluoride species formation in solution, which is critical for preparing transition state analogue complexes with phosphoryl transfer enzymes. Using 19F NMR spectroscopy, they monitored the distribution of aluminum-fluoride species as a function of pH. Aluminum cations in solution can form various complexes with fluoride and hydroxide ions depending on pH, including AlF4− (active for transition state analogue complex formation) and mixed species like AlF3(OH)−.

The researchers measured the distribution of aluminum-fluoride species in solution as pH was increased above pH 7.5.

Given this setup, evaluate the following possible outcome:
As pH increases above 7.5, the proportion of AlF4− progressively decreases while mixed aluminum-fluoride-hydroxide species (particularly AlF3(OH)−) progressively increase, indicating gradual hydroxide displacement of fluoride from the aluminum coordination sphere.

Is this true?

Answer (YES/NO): NO